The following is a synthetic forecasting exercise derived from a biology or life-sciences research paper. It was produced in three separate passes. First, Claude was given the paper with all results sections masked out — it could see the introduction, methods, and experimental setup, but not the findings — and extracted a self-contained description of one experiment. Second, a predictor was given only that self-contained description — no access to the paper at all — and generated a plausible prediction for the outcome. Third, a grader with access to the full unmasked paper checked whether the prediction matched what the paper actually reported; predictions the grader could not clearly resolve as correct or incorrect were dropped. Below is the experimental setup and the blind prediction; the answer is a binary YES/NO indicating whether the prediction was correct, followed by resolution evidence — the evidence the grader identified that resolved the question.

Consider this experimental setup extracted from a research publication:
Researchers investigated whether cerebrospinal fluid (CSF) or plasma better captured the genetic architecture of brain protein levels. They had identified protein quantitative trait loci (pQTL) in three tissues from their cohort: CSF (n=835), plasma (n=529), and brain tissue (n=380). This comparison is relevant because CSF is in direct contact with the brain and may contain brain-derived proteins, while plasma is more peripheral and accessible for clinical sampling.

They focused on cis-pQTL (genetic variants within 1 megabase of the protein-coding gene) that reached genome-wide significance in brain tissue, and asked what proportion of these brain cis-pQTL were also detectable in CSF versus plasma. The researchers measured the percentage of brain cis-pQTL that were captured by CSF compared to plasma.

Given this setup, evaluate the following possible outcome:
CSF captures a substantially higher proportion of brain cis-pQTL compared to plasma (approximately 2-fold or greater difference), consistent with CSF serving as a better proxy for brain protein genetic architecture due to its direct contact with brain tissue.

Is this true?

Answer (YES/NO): NO